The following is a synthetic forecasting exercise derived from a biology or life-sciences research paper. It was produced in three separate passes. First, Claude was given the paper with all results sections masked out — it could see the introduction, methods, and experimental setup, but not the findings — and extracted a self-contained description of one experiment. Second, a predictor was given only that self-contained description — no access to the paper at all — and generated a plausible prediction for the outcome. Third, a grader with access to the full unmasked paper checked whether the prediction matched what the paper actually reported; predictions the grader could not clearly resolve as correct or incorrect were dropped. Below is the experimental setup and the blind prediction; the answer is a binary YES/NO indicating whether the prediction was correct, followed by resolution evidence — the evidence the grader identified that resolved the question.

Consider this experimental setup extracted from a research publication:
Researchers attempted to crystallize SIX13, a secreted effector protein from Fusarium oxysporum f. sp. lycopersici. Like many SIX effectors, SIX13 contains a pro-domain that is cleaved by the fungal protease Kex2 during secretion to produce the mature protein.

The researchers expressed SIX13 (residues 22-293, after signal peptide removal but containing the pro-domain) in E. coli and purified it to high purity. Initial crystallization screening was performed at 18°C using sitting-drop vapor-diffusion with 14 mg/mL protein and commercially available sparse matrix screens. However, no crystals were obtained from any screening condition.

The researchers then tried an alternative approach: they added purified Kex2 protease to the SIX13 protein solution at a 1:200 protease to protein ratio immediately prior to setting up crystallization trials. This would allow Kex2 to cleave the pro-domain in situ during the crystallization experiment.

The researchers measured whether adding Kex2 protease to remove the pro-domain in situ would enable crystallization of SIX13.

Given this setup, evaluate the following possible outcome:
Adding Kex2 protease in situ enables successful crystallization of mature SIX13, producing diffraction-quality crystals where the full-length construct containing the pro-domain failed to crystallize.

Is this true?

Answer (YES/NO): NO